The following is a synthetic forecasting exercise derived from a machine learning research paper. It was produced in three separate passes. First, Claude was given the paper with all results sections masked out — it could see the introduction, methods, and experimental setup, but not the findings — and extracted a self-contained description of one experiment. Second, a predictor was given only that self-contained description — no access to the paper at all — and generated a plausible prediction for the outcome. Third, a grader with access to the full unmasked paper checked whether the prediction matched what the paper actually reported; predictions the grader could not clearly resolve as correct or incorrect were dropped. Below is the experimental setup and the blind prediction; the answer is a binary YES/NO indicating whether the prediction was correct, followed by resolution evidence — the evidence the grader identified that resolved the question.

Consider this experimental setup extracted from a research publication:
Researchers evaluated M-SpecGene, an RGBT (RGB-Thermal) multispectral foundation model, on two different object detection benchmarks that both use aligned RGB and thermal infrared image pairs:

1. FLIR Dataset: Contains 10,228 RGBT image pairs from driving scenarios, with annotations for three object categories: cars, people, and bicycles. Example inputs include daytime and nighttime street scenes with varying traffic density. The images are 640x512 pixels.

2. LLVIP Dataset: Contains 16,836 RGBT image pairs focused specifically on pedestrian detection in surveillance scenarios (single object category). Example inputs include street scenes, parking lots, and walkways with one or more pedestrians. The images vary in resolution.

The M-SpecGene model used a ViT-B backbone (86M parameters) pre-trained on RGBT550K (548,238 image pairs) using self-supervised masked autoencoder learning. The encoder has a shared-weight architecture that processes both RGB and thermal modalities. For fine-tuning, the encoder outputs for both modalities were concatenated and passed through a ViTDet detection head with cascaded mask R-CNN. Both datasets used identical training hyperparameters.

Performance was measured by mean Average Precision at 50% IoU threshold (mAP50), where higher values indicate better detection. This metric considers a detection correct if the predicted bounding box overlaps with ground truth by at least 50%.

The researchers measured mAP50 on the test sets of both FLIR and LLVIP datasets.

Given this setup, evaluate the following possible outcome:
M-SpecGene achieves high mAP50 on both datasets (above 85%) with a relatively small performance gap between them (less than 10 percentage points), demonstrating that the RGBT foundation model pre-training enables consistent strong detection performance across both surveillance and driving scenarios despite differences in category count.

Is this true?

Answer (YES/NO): NO